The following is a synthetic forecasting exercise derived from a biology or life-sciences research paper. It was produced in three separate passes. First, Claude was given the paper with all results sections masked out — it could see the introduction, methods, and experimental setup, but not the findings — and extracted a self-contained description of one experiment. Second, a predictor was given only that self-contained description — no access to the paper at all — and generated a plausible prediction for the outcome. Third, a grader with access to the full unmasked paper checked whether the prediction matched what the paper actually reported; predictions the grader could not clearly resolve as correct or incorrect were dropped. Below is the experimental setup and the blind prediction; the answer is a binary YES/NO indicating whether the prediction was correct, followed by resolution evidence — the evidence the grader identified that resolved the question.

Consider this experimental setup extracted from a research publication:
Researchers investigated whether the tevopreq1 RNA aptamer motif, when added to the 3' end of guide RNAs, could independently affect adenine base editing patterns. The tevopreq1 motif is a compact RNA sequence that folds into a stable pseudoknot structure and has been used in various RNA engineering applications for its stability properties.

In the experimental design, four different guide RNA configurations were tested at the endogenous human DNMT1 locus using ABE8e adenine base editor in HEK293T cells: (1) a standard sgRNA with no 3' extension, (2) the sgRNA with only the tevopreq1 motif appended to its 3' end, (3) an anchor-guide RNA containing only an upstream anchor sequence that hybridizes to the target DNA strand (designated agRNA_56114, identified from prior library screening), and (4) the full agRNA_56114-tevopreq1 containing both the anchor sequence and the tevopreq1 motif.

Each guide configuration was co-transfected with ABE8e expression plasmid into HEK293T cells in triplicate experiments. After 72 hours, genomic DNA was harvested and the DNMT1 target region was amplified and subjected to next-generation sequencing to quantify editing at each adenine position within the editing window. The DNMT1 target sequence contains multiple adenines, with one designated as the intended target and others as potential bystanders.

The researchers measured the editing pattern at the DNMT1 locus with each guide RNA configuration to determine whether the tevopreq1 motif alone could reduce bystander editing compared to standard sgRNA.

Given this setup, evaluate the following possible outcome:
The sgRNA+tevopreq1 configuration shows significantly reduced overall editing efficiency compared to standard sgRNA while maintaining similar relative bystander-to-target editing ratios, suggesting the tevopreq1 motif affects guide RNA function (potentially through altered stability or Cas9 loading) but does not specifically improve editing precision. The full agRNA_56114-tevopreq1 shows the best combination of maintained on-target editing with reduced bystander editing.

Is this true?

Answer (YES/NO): NO